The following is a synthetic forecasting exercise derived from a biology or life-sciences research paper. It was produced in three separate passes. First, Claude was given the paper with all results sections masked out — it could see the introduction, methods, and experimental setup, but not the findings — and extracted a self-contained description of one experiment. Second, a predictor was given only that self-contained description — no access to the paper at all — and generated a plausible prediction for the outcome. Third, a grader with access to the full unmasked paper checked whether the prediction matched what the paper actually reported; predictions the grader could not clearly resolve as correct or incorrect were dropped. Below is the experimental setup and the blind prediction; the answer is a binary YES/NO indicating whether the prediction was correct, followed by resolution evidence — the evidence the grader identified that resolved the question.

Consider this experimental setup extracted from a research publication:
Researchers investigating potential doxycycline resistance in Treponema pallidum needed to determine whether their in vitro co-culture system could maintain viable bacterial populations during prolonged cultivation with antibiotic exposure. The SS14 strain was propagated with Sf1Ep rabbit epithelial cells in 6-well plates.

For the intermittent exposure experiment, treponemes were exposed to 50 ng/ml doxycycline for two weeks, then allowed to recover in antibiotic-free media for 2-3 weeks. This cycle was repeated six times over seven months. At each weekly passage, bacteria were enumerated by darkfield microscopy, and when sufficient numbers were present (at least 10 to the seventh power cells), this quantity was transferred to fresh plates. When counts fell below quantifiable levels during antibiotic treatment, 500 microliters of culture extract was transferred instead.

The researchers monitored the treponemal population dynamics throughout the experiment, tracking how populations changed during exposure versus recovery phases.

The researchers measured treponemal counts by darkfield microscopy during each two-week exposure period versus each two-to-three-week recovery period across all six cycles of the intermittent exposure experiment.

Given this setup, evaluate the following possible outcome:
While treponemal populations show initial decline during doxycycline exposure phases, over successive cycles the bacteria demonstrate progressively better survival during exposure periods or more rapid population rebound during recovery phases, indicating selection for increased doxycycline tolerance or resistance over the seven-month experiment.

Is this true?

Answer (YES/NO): NO